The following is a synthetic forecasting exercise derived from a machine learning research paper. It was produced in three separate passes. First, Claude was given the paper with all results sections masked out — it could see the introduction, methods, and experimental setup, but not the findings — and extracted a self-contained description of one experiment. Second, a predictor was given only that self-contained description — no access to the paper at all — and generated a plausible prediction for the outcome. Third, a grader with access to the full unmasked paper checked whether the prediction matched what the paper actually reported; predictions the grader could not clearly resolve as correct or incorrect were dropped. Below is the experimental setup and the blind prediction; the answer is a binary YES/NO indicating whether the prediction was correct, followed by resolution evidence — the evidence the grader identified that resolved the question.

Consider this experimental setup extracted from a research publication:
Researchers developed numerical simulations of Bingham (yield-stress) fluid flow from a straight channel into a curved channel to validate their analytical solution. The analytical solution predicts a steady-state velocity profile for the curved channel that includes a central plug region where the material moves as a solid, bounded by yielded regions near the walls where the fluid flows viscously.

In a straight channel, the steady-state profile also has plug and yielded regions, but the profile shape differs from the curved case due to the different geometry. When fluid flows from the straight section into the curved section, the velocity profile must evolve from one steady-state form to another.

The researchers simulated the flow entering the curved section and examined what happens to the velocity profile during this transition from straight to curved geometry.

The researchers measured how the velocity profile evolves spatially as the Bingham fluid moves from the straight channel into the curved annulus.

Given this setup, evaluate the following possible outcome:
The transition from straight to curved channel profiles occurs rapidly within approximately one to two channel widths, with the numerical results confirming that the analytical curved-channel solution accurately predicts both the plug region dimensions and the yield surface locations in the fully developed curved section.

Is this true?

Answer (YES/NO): YES